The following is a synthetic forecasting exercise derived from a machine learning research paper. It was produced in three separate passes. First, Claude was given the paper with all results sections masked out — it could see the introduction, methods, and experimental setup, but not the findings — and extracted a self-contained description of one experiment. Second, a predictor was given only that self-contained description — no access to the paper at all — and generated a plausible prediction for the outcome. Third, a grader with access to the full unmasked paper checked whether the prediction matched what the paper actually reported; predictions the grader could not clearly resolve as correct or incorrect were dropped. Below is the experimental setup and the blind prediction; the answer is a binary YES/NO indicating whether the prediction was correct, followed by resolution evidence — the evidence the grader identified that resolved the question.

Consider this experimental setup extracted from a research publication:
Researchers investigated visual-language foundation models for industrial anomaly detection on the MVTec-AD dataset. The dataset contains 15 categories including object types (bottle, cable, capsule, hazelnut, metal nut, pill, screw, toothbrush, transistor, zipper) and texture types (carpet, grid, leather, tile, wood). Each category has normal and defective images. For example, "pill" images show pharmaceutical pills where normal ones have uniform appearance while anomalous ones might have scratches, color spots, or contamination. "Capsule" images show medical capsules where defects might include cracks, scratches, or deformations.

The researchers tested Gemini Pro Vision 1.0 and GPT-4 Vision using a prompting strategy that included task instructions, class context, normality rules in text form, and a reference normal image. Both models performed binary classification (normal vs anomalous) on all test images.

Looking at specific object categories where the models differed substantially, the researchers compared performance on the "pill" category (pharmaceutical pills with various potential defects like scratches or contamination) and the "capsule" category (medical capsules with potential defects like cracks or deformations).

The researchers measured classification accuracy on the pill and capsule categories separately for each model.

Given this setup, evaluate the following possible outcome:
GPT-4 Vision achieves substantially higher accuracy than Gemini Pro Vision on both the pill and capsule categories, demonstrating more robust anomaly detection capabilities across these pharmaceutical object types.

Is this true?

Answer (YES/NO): NO